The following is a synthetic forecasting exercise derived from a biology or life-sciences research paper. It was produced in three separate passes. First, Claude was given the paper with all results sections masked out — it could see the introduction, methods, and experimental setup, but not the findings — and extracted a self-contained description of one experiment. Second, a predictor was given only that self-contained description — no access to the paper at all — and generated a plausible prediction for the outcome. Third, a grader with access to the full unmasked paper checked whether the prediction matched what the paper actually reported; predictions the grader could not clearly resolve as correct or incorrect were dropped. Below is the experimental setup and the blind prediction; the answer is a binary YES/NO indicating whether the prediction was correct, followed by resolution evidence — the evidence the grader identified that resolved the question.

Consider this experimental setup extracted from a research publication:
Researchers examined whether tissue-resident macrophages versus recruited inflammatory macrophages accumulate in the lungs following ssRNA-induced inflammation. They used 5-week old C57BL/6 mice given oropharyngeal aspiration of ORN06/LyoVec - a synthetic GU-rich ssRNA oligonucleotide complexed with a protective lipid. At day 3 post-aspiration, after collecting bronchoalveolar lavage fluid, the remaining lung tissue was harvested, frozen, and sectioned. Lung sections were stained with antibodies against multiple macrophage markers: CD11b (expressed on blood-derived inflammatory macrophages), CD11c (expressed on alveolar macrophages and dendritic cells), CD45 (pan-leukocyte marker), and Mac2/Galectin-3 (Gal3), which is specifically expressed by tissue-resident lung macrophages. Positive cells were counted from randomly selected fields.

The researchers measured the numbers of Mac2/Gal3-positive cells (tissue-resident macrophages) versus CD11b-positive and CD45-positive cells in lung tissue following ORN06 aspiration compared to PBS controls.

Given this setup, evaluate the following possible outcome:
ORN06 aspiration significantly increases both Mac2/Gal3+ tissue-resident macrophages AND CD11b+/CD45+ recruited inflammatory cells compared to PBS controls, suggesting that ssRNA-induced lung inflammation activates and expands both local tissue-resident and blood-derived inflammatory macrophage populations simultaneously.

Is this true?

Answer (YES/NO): NO